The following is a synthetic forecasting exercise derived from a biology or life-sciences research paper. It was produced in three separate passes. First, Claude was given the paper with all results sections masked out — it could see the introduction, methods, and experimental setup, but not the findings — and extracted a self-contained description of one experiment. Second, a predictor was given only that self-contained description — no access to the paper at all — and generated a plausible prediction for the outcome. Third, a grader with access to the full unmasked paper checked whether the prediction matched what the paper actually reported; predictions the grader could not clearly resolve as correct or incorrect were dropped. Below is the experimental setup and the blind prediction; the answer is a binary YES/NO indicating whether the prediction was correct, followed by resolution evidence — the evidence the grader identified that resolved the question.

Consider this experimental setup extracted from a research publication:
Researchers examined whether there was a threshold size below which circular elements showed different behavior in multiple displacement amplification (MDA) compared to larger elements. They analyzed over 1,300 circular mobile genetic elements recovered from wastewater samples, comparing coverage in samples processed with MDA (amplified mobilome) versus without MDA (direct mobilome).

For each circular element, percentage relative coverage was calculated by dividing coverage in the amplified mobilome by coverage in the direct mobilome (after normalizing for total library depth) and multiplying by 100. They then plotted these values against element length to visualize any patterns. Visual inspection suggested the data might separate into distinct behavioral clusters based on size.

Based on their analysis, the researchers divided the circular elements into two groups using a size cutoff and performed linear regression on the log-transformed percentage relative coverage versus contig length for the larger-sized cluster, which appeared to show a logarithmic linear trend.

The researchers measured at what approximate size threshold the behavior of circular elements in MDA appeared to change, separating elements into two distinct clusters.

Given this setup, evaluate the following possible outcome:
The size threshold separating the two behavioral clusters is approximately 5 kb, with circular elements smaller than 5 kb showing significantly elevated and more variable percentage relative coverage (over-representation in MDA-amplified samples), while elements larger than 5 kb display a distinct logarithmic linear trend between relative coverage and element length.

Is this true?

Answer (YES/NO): NO